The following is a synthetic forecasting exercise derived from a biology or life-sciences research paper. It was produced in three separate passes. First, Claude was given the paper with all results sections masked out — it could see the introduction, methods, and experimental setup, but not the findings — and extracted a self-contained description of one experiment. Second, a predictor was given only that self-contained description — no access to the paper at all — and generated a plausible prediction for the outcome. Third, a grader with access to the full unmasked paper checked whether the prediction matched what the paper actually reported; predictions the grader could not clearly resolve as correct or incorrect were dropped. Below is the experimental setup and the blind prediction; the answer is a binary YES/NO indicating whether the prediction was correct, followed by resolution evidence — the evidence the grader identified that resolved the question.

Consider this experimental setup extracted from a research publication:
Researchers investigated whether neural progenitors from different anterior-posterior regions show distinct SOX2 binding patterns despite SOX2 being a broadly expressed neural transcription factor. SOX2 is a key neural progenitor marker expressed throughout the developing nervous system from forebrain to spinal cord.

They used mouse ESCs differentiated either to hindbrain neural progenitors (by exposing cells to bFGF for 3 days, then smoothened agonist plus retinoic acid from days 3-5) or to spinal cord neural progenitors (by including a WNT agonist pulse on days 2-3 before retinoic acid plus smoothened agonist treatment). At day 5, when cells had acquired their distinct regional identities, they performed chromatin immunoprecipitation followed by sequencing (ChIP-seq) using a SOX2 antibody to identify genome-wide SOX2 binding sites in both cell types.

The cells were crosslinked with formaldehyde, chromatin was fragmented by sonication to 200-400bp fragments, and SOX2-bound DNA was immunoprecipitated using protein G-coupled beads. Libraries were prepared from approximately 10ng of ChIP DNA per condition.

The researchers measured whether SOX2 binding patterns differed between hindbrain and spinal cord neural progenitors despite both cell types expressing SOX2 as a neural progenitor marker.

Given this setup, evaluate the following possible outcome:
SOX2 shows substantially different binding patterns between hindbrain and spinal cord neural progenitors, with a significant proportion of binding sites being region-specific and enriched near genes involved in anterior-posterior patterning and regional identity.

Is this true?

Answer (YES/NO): YES